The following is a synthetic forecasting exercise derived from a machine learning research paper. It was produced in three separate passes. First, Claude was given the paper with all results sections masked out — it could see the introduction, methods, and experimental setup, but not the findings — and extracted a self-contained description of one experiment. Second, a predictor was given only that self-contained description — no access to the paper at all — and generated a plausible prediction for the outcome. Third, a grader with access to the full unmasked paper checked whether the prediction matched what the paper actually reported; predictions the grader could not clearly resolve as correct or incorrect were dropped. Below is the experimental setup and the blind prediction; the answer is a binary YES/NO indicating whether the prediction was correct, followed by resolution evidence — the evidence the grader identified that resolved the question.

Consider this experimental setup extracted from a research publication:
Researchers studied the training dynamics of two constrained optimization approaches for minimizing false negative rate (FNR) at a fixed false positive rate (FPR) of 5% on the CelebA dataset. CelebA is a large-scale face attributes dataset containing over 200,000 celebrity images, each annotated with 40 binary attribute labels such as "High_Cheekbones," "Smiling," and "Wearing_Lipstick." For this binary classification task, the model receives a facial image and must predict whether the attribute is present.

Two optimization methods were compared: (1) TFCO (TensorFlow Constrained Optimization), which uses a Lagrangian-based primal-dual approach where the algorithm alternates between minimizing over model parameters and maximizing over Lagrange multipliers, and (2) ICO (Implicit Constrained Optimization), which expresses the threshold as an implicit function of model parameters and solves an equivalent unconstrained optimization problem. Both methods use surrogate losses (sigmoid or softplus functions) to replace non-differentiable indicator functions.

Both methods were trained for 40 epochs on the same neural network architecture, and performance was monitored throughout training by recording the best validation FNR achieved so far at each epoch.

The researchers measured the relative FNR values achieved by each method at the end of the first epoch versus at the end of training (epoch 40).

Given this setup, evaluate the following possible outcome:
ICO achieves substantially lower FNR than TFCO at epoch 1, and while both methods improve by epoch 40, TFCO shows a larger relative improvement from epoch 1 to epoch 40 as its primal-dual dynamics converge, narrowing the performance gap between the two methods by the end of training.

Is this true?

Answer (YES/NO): NO